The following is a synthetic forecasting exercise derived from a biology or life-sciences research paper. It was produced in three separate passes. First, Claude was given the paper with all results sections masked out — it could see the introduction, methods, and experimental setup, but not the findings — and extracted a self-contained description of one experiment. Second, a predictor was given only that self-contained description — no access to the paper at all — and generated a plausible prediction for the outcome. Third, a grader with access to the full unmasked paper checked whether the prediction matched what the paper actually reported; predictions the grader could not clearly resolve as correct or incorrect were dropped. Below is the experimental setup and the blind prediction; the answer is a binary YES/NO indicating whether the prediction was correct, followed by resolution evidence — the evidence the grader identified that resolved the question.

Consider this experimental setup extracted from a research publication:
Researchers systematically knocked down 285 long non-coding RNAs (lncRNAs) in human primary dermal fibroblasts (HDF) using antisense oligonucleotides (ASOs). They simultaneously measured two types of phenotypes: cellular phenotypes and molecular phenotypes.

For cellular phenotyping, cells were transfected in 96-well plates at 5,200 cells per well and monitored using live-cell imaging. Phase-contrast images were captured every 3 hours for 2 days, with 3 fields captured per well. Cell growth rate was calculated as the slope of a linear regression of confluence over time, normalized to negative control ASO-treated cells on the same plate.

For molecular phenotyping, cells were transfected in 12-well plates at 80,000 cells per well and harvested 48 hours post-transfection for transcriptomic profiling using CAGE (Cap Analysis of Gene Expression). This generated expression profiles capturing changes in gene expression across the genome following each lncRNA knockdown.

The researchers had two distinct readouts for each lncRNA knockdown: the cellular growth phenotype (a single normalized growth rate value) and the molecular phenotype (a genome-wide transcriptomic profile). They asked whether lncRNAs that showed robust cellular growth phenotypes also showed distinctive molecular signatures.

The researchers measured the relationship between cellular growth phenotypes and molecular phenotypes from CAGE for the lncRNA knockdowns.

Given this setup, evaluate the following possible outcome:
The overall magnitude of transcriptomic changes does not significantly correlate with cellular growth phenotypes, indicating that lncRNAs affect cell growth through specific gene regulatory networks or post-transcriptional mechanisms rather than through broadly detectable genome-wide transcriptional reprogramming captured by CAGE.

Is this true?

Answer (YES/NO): NO